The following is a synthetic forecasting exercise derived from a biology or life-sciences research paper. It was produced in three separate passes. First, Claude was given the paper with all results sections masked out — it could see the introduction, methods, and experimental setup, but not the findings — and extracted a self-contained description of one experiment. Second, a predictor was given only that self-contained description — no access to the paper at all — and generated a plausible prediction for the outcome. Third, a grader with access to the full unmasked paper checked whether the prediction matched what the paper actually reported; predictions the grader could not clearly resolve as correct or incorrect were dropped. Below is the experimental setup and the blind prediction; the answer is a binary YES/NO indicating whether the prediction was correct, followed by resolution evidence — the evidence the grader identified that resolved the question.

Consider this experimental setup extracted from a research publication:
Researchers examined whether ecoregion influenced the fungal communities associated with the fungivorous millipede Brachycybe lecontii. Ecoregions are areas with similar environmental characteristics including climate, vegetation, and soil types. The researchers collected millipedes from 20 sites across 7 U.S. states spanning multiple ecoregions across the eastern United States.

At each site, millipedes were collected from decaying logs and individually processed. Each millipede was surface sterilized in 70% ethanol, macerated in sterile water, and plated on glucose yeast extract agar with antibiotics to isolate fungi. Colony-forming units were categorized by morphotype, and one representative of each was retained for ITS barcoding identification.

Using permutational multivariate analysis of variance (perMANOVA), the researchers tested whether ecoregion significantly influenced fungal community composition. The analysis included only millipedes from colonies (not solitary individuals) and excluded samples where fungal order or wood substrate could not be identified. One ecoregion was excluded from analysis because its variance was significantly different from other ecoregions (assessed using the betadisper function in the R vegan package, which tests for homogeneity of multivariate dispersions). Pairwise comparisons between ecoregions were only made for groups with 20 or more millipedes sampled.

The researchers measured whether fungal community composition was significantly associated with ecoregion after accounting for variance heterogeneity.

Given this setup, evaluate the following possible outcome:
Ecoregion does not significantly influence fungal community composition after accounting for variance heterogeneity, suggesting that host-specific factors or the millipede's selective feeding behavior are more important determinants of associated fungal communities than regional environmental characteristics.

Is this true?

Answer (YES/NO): NO